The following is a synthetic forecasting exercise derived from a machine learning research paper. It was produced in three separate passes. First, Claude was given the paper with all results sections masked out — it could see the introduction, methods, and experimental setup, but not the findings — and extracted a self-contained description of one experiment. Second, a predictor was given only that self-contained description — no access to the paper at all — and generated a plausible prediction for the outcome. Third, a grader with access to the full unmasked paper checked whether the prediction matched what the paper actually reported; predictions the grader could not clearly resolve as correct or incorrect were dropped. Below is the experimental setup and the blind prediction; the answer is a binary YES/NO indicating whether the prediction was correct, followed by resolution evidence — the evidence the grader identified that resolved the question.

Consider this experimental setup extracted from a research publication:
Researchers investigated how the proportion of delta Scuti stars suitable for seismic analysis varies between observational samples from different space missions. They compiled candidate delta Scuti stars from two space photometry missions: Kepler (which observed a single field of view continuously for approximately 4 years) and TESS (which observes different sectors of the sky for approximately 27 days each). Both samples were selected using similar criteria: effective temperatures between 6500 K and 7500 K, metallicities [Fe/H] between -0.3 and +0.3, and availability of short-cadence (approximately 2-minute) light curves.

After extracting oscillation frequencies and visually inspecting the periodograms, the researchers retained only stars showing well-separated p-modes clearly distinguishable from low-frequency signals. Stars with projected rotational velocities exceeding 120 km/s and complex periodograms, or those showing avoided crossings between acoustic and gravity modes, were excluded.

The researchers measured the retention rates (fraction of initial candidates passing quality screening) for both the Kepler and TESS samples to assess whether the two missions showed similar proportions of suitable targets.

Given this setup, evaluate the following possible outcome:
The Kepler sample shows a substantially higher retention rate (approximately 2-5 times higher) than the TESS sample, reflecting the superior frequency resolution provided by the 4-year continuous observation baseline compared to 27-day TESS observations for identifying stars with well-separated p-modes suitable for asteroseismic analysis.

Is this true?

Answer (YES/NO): NO